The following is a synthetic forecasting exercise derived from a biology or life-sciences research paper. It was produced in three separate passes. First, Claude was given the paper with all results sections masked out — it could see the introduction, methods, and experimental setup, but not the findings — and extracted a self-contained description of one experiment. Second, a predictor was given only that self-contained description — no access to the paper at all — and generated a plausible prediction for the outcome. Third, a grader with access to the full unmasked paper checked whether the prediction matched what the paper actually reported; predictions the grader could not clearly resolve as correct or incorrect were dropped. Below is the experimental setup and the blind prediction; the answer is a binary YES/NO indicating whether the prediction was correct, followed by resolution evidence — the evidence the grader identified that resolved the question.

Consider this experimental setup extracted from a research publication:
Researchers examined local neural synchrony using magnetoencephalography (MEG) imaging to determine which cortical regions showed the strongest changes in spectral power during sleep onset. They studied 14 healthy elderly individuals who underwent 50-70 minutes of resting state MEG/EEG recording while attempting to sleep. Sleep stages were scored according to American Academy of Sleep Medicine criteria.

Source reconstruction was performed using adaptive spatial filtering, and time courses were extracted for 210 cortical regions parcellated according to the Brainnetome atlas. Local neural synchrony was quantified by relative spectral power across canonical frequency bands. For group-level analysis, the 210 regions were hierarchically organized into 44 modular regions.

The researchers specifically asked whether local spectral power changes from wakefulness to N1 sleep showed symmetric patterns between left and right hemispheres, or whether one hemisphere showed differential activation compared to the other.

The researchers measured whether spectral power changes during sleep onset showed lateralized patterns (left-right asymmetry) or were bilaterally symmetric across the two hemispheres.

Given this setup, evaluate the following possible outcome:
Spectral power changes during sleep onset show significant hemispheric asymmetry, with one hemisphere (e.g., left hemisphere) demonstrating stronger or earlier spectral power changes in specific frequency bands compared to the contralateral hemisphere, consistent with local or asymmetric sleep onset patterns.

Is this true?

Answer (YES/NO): NO